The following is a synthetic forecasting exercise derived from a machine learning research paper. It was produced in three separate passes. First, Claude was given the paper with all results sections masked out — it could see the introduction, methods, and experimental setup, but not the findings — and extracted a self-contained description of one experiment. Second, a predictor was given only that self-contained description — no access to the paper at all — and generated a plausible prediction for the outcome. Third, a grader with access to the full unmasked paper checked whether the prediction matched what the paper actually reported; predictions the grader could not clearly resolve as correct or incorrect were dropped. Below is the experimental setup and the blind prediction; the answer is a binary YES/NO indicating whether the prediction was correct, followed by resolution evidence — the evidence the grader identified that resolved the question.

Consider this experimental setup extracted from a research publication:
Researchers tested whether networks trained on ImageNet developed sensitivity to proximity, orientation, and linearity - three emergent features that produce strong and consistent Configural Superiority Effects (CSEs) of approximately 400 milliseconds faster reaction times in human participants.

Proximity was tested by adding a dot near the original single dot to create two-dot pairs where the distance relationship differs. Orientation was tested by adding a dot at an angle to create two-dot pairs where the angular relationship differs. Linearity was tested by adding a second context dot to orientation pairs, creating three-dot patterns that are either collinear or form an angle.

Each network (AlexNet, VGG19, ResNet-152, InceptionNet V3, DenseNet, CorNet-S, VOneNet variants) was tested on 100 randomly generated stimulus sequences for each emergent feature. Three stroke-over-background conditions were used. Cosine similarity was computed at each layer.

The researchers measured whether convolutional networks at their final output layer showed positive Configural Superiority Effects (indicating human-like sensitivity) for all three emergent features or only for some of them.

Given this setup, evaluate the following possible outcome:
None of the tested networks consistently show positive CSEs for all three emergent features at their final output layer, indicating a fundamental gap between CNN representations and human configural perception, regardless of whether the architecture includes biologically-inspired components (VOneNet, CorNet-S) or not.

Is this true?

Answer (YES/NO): YES